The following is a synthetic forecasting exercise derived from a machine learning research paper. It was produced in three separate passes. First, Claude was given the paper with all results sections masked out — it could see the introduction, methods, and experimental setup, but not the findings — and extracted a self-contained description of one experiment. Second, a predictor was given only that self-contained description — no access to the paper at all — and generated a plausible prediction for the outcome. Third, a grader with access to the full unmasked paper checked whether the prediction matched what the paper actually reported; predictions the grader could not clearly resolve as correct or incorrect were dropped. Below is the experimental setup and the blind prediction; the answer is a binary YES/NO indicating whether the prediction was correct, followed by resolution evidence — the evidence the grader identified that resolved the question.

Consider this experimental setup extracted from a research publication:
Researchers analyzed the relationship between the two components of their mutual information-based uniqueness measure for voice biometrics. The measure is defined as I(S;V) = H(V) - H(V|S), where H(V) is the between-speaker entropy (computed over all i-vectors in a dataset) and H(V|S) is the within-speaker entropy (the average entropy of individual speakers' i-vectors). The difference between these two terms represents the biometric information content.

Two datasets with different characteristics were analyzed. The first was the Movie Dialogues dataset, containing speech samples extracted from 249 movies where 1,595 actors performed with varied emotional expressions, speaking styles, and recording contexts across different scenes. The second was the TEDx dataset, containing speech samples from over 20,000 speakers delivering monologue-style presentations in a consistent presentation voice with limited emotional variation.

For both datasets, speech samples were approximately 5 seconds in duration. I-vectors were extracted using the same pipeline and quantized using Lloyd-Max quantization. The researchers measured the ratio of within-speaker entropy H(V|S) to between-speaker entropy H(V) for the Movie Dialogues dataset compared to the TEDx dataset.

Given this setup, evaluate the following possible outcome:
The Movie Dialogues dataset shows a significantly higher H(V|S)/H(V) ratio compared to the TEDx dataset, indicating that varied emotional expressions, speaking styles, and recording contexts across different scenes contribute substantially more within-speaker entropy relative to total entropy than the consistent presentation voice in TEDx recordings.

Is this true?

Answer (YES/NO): YES